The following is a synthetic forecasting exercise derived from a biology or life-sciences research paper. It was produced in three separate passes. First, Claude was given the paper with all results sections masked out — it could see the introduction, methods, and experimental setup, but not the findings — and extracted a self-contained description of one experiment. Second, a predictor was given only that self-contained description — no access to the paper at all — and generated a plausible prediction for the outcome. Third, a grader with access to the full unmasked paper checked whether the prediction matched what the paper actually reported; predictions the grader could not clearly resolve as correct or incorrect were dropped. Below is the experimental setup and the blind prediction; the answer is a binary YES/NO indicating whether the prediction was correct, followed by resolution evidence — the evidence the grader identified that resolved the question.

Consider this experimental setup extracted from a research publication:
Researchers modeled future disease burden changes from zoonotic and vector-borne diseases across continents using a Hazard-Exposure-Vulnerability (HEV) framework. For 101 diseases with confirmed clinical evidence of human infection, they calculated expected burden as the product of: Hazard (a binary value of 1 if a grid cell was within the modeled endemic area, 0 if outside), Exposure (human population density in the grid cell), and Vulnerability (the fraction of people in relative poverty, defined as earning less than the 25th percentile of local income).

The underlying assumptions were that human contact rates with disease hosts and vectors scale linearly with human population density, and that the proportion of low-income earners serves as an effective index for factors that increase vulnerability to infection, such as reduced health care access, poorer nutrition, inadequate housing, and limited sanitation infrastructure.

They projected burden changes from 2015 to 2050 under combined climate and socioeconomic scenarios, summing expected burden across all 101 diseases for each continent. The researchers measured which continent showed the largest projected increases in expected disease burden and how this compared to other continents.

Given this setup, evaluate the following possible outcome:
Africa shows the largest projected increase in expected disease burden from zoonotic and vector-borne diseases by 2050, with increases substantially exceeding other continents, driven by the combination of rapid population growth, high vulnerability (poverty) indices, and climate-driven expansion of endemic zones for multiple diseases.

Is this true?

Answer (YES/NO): YES